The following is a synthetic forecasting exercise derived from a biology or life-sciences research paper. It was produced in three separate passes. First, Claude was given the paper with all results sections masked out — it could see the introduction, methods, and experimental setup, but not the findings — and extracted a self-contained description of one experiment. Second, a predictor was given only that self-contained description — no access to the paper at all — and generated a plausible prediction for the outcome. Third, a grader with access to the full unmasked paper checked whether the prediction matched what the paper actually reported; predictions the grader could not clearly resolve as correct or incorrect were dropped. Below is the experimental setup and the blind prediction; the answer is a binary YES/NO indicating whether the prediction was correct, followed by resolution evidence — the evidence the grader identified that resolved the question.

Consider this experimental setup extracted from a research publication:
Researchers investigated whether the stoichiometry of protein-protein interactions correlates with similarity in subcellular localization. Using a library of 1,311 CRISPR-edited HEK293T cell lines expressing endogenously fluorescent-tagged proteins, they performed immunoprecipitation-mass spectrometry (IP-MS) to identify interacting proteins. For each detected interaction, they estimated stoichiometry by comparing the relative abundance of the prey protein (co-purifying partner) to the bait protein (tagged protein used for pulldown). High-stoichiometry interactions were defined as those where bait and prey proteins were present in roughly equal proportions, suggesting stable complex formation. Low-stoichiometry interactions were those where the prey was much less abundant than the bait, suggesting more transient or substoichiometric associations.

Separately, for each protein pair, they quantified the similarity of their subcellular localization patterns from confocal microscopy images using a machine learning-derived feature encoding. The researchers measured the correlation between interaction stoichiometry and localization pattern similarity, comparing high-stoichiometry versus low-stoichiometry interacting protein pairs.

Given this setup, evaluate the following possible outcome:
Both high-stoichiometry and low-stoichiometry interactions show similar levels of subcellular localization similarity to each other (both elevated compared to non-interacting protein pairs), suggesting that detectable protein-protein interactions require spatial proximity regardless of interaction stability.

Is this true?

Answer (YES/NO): NO